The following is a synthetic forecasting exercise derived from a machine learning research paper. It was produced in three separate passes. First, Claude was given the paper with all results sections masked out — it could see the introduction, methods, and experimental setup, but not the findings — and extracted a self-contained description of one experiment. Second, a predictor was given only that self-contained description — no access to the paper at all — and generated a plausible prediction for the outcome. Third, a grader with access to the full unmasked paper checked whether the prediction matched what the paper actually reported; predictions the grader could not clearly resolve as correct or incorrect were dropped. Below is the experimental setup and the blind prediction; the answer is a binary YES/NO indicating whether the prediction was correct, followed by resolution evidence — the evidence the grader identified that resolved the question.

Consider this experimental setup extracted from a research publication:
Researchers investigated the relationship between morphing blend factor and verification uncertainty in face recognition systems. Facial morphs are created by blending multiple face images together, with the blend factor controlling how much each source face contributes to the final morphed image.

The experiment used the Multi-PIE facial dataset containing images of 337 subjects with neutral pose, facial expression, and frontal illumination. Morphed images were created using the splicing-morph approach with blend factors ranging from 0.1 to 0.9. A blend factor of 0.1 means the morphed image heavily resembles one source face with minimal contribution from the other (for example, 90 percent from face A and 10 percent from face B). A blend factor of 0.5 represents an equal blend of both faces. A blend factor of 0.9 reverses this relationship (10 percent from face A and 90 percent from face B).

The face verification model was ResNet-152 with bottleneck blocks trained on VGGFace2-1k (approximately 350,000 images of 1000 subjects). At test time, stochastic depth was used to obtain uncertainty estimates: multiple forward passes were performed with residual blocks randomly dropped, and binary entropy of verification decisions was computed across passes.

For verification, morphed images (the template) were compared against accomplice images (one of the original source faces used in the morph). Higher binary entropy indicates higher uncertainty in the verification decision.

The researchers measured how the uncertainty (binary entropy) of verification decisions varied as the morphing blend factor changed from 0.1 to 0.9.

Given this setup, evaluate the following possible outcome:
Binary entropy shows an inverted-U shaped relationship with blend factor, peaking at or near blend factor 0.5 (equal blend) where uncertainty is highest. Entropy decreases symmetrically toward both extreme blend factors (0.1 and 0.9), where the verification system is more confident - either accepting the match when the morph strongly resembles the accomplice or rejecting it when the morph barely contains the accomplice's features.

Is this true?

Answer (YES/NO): NO